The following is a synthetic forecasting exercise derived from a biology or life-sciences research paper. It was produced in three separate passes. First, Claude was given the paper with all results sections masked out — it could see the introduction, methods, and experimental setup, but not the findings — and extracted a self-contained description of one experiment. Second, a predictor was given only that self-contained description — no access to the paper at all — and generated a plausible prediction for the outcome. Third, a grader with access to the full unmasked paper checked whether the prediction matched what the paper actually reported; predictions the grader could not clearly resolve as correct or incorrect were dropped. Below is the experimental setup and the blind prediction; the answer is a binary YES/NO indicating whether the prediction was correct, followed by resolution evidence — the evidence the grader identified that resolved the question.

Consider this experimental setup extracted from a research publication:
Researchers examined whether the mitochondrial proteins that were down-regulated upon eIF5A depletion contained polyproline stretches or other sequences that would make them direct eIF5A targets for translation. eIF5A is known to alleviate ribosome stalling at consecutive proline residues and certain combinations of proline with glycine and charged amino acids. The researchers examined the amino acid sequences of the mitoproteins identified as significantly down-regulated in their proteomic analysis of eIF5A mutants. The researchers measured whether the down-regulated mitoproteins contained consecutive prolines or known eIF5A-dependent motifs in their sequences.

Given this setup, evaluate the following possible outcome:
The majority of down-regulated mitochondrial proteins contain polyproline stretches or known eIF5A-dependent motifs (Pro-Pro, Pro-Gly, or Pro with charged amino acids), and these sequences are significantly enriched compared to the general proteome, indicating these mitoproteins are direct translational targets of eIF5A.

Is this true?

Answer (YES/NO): NO